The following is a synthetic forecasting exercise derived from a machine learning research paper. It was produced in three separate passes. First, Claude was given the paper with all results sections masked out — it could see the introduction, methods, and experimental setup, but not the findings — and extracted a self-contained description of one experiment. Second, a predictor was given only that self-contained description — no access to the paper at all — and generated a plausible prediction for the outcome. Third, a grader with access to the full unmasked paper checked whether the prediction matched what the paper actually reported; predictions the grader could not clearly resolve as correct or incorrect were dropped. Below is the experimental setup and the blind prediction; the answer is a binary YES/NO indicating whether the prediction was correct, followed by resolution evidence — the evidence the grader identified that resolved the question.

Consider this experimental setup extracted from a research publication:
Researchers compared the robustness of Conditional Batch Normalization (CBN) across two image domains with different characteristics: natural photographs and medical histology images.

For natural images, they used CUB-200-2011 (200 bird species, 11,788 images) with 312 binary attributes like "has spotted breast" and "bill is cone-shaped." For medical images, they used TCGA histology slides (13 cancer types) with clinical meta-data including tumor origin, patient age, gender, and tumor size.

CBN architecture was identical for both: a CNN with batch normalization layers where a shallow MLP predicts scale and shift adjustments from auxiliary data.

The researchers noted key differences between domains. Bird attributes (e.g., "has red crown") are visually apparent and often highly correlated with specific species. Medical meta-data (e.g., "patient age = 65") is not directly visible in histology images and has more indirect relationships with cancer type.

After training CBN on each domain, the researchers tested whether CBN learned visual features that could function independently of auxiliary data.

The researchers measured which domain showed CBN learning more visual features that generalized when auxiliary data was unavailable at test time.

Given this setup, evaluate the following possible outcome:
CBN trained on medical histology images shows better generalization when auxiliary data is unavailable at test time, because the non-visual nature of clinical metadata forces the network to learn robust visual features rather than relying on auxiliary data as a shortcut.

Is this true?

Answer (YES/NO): YES